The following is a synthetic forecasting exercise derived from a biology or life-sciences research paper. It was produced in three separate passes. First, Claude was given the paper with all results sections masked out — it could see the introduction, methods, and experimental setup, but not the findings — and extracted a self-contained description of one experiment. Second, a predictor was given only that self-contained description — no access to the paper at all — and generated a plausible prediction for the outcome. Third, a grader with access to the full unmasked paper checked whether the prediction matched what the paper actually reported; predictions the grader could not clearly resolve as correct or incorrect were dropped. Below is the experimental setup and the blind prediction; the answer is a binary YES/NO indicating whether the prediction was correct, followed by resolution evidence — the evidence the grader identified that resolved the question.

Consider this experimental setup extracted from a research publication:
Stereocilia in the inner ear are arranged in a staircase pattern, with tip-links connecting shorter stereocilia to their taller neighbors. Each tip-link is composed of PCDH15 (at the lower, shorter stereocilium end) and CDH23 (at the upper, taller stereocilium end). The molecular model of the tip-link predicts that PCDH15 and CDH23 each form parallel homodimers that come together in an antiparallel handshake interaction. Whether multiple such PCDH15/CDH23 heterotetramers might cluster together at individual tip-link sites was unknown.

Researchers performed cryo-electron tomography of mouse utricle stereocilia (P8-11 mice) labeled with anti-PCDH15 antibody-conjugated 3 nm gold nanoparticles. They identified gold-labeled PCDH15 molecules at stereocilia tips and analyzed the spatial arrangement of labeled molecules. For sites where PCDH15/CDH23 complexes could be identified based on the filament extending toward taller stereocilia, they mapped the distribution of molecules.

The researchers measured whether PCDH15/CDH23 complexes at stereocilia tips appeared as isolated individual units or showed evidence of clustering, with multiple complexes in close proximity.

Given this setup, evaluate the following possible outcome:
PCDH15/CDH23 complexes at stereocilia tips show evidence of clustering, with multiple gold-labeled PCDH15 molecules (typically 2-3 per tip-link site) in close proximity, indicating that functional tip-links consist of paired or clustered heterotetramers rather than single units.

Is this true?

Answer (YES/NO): NO